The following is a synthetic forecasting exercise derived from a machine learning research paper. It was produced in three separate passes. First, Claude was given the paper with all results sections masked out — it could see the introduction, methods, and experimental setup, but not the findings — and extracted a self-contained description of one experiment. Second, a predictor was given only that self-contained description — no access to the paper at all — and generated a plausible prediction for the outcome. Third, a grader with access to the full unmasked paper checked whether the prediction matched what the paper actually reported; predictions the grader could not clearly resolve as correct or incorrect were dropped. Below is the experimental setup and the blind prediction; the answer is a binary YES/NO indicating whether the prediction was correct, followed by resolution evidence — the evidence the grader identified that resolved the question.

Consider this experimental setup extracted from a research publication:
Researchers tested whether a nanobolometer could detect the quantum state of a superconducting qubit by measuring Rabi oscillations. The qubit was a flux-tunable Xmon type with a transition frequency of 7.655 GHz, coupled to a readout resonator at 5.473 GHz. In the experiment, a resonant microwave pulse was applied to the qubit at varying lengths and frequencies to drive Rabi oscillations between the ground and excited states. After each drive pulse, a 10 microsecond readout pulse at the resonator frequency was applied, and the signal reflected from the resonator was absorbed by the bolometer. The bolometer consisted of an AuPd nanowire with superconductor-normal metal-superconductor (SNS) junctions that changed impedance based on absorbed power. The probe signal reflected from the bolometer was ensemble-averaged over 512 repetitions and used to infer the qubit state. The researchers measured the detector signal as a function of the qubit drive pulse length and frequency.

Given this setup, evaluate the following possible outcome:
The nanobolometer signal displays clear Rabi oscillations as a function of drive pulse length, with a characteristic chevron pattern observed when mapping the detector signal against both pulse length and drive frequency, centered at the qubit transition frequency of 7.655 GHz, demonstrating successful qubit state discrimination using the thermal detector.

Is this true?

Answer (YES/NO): YES